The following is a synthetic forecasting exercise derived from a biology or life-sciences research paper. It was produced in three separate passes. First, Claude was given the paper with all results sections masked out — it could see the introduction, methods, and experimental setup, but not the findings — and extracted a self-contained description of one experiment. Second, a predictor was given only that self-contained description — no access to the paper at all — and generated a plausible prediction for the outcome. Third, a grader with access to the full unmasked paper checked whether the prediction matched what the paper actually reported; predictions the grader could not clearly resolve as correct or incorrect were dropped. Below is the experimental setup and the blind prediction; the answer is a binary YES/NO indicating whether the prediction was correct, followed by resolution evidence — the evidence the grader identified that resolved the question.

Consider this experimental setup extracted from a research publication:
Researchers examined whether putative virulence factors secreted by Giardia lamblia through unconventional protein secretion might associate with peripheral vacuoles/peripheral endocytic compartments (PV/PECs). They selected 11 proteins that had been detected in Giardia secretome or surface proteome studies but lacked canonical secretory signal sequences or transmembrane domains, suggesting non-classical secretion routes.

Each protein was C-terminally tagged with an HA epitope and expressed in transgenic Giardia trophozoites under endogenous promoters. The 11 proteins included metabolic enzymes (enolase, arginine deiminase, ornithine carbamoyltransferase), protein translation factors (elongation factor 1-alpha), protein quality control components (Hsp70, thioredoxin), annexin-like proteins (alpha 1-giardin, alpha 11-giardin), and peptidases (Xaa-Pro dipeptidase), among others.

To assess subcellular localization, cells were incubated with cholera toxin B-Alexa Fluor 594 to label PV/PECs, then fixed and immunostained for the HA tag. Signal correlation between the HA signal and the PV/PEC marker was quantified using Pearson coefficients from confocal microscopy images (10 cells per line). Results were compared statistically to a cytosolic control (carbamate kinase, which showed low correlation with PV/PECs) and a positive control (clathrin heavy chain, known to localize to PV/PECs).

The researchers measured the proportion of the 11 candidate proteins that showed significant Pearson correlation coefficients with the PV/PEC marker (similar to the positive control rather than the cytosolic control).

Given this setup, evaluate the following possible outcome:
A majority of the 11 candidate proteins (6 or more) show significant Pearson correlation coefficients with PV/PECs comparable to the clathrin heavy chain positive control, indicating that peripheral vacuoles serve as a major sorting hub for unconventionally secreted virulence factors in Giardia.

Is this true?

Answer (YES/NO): NO